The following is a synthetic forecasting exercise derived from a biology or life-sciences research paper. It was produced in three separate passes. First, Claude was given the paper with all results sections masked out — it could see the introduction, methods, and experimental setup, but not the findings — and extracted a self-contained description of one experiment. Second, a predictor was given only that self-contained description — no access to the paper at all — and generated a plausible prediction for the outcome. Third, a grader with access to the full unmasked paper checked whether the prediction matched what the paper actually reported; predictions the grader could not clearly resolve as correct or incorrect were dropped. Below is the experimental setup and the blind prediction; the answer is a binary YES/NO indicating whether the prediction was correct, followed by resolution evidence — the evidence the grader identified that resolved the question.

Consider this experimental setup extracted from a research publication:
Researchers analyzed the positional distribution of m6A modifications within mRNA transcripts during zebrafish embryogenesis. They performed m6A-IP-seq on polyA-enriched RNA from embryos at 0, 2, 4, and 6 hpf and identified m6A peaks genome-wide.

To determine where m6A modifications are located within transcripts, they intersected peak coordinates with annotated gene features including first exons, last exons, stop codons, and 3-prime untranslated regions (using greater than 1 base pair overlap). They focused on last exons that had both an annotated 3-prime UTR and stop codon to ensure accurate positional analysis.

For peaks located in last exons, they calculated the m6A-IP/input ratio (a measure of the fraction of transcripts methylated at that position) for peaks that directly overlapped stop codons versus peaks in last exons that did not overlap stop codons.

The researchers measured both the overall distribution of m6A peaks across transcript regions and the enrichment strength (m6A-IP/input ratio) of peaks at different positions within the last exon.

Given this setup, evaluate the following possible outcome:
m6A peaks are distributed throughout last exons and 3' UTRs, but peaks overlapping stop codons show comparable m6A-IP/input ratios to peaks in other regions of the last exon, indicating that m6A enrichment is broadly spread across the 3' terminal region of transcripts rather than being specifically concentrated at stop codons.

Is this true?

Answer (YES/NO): NO